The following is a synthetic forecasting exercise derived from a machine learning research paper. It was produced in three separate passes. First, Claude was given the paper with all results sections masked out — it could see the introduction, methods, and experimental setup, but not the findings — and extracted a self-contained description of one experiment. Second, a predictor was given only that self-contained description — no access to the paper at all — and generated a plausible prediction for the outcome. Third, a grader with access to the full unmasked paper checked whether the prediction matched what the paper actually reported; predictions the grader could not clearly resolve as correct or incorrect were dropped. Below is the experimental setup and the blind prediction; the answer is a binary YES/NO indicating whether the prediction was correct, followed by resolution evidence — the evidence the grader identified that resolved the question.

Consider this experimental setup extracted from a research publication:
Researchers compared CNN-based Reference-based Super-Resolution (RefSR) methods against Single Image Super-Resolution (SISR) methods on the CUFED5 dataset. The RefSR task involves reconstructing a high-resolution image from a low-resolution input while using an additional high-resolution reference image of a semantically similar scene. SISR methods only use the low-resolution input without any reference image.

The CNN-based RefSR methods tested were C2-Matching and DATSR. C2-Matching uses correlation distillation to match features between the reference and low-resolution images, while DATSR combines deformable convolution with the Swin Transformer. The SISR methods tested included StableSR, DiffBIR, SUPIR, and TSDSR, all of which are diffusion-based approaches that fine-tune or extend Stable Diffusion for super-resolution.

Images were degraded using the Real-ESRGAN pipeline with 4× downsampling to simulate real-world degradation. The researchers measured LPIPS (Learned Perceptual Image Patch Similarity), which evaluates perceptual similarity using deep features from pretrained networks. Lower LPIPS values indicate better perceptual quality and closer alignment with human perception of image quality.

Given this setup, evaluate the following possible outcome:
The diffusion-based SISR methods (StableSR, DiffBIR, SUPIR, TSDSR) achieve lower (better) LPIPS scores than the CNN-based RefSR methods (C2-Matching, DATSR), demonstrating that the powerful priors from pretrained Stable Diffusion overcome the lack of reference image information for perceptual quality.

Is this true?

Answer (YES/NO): YES